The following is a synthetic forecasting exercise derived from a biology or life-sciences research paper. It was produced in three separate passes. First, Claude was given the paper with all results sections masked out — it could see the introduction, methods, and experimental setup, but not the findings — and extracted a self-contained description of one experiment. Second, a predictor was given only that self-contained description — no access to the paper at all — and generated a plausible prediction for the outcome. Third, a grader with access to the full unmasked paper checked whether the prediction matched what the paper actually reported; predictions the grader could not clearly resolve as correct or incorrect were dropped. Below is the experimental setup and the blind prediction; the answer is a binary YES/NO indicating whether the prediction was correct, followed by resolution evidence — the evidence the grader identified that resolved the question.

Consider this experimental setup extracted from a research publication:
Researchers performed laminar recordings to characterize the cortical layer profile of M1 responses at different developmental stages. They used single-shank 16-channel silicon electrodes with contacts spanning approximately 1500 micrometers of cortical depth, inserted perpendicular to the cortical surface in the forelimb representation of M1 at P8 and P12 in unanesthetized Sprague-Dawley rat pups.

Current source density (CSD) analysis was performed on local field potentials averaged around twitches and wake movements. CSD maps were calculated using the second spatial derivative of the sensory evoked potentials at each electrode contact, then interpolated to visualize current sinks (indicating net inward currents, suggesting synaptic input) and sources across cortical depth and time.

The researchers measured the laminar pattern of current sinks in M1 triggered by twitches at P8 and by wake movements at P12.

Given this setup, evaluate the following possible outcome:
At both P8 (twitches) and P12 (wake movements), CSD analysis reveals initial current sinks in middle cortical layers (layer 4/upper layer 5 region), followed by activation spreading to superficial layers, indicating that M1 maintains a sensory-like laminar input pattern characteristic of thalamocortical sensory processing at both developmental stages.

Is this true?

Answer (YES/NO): NO